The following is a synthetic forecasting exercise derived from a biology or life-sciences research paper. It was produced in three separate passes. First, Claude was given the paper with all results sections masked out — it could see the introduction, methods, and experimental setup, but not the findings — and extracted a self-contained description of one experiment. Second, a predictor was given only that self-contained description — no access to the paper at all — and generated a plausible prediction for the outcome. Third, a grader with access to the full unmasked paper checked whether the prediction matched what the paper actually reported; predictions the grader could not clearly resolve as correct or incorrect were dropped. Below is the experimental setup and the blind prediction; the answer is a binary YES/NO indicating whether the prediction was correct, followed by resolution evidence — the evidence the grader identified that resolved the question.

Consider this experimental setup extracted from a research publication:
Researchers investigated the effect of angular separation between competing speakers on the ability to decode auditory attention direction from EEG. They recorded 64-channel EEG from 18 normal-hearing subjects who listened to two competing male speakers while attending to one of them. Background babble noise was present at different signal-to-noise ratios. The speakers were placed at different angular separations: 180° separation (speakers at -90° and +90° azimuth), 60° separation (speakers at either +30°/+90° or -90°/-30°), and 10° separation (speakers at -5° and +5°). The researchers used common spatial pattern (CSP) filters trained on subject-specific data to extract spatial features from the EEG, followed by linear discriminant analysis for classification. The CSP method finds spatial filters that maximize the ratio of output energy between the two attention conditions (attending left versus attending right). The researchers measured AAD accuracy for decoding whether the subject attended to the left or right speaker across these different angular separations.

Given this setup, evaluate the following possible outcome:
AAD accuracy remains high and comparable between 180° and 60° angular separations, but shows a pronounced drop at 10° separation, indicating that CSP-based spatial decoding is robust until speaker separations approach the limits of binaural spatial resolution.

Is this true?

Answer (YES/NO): NO